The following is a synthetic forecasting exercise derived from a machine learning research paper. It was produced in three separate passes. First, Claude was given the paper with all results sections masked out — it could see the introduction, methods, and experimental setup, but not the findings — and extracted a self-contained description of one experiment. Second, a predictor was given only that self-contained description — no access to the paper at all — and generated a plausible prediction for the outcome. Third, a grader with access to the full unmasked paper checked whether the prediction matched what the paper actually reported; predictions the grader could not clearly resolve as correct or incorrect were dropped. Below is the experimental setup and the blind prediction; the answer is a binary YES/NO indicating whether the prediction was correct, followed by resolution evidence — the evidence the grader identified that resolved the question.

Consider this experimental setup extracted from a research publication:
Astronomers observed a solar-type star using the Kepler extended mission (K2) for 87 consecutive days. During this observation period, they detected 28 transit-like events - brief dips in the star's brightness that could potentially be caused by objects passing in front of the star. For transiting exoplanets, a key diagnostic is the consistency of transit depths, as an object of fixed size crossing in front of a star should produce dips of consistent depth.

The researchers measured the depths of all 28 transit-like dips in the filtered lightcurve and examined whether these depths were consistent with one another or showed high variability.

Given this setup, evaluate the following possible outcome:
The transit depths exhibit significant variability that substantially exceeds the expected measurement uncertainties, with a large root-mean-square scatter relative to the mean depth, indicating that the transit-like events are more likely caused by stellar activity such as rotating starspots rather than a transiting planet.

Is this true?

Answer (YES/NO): NO